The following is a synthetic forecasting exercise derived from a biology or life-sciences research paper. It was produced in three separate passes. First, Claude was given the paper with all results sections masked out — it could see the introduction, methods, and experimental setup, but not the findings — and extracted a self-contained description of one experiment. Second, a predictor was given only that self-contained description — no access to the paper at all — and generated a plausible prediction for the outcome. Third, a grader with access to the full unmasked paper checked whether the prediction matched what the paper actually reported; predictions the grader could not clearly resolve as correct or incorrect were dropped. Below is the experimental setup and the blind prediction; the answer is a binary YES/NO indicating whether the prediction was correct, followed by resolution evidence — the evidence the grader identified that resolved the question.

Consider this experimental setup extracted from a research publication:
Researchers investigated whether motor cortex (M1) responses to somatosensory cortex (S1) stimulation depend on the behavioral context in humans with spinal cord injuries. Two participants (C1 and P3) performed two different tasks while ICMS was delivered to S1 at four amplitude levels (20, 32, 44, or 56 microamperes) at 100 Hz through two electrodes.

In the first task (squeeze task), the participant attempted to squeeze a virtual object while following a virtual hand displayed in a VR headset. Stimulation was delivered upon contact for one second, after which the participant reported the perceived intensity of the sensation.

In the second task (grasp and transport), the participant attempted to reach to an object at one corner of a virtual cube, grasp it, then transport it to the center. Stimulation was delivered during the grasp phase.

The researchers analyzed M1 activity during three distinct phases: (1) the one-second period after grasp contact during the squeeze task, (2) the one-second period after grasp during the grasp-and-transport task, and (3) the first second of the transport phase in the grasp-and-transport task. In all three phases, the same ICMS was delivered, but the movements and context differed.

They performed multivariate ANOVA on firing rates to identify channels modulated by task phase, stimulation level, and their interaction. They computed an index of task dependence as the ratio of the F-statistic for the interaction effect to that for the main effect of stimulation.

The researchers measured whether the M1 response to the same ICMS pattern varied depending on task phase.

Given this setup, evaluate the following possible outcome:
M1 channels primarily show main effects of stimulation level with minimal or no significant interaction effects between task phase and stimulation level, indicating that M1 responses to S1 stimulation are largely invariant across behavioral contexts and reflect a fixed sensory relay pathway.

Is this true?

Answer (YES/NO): NO